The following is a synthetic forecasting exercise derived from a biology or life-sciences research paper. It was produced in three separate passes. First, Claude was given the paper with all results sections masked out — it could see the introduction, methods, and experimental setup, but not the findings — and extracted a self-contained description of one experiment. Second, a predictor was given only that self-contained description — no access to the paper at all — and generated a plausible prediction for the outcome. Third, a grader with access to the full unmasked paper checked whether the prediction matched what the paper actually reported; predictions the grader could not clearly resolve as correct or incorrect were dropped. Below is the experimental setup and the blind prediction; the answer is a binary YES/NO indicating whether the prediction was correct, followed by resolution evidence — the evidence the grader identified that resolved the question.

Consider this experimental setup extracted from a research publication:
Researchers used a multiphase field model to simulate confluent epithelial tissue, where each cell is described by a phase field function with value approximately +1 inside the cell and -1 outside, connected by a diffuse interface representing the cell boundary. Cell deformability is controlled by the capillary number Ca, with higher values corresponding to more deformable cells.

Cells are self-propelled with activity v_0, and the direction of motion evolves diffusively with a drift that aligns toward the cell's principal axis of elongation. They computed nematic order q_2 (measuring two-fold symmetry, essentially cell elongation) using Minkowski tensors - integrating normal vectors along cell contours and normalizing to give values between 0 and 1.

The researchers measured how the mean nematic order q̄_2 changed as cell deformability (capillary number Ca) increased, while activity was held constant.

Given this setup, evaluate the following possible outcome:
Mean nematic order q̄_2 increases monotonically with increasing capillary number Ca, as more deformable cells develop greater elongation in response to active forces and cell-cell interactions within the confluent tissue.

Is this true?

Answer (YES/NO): YES